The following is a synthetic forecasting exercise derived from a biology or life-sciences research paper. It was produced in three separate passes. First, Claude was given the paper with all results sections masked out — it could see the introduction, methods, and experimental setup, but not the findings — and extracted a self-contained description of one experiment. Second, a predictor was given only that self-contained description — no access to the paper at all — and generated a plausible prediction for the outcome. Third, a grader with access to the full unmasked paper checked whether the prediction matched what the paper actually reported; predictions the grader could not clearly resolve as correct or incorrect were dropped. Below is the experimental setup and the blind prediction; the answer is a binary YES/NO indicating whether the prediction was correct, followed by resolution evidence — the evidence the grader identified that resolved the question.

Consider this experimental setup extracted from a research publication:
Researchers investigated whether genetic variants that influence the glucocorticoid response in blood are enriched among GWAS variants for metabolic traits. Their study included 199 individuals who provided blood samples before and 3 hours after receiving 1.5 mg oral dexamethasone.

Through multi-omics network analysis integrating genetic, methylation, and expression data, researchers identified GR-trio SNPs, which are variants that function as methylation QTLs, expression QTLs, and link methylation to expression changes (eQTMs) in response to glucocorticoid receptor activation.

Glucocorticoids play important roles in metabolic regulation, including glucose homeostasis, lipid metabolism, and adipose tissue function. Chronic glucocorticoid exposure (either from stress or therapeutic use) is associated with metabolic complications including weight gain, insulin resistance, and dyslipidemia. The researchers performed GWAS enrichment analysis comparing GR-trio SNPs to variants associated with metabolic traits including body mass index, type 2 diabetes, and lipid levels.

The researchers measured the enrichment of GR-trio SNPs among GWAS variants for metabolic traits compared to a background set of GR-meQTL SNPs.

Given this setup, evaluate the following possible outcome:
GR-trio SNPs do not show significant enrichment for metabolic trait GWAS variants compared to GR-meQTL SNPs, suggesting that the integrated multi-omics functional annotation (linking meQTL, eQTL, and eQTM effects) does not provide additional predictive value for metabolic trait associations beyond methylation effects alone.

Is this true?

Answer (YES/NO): NO